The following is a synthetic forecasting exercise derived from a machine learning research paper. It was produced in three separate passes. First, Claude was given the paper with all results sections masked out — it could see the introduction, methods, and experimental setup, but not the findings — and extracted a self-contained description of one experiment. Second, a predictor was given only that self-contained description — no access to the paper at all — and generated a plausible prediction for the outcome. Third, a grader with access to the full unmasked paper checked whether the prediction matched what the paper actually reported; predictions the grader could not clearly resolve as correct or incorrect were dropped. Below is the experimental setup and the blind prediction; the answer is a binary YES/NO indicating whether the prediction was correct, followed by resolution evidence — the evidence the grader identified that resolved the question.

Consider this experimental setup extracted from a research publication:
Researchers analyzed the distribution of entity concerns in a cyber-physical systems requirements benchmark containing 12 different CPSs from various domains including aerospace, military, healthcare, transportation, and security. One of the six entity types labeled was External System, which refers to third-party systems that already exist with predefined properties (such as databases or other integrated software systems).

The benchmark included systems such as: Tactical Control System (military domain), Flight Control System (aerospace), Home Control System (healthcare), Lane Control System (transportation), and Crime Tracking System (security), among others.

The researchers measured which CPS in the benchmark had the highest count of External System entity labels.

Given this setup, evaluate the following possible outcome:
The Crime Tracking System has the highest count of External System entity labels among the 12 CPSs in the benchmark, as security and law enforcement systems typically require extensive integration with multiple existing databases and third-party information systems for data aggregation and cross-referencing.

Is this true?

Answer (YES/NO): NO